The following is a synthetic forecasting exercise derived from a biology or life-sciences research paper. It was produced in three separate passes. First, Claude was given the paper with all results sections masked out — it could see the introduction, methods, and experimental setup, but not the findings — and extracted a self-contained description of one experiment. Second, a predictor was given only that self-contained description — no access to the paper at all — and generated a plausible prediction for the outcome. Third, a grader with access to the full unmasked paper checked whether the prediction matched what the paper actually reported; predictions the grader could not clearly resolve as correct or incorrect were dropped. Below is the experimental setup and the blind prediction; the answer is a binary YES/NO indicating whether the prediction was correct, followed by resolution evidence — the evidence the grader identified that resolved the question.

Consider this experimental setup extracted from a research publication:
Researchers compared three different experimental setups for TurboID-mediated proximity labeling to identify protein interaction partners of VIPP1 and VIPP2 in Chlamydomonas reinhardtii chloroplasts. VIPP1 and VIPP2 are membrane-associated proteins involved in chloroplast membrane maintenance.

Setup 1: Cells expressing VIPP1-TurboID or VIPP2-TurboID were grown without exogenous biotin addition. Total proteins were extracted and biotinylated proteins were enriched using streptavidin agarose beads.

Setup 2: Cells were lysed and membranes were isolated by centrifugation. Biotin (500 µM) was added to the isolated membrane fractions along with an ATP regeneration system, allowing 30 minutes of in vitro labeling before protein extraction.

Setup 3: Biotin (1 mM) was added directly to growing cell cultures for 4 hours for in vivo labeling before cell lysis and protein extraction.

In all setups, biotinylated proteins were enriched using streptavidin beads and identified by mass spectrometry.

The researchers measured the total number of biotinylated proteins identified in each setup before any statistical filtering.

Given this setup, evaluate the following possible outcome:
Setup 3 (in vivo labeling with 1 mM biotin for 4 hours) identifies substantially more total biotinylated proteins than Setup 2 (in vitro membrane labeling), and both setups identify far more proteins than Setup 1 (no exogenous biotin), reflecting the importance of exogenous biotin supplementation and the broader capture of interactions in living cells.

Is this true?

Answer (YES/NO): NO